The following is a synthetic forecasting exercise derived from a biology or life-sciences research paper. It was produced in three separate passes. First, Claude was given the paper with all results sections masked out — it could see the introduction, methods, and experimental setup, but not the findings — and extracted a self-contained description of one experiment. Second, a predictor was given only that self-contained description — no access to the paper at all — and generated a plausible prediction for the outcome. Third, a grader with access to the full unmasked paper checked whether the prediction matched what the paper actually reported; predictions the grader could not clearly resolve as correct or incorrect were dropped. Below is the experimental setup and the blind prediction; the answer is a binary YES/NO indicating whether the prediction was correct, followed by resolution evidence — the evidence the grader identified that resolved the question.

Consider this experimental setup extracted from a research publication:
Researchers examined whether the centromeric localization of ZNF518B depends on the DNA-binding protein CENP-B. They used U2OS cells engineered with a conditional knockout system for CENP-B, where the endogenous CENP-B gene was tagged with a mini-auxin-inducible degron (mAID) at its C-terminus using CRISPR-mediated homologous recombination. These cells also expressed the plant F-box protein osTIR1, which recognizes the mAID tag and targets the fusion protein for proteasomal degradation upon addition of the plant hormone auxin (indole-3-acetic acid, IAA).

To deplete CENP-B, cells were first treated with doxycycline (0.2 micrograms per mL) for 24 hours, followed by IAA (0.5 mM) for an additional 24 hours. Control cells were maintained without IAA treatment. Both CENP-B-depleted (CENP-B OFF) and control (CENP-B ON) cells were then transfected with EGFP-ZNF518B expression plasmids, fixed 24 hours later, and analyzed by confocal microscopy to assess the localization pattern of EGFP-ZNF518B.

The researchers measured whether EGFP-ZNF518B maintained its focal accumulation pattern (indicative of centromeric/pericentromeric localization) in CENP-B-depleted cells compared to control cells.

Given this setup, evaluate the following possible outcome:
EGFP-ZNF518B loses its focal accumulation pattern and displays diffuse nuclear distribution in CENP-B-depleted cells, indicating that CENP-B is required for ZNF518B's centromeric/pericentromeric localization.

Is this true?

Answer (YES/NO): YES